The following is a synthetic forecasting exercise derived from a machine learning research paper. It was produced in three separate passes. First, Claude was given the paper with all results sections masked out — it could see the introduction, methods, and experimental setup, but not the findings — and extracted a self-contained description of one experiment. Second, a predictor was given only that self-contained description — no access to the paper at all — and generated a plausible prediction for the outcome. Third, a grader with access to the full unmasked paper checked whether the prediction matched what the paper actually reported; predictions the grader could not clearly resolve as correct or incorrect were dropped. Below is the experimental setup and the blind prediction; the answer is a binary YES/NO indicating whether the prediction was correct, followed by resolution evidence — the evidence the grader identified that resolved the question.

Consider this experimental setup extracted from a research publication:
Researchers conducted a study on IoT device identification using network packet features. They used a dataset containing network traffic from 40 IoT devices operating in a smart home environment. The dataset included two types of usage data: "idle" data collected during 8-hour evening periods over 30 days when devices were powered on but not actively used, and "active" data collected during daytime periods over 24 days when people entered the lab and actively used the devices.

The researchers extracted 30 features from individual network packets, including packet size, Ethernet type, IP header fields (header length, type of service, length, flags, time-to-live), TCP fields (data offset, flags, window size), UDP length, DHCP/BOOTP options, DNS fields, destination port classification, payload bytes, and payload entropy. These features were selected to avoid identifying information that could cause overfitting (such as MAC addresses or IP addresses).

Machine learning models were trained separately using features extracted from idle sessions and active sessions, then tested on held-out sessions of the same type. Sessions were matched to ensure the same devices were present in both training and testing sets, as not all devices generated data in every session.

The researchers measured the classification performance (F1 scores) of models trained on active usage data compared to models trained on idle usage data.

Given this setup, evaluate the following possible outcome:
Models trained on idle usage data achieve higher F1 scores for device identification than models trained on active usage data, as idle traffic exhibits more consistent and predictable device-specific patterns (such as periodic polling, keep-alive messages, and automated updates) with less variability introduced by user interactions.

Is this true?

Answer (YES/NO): NO